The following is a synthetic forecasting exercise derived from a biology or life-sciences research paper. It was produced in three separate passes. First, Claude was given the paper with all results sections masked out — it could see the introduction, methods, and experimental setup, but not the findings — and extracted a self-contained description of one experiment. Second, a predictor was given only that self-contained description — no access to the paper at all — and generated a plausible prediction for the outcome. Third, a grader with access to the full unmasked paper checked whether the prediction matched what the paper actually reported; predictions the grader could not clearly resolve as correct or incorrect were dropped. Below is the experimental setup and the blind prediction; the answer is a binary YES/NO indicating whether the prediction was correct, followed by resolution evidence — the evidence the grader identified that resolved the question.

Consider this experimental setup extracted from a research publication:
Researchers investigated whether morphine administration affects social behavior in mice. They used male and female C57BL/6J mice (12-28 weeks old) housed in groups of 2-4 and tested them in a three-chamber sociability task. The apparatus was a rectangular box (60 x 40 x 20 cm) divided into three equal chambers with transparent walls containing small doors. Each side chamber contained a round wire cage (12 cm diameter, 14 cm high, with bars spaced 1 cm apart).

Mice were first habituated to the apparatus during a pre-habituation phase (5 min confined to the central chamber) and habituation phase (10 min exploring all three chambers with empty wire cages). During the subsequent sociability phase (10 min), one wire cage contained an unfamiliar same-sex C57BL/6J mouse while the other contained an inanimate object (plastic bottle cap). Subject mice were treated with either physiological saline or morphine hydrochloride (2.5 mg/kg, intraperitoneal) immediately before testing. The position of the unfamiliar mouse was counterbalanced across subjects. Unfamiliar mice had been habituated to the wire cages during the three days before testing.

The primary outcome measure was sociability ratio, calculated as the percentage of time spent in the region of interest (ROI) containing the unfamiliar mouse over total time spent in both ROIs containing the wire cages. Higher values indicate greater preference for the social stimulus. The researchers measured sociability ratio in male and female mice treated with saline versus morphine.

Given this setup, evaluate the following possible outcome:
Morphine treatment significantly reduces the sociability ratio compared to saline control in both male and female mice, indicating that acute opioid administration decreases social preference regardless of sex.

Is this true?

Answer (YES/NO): YES